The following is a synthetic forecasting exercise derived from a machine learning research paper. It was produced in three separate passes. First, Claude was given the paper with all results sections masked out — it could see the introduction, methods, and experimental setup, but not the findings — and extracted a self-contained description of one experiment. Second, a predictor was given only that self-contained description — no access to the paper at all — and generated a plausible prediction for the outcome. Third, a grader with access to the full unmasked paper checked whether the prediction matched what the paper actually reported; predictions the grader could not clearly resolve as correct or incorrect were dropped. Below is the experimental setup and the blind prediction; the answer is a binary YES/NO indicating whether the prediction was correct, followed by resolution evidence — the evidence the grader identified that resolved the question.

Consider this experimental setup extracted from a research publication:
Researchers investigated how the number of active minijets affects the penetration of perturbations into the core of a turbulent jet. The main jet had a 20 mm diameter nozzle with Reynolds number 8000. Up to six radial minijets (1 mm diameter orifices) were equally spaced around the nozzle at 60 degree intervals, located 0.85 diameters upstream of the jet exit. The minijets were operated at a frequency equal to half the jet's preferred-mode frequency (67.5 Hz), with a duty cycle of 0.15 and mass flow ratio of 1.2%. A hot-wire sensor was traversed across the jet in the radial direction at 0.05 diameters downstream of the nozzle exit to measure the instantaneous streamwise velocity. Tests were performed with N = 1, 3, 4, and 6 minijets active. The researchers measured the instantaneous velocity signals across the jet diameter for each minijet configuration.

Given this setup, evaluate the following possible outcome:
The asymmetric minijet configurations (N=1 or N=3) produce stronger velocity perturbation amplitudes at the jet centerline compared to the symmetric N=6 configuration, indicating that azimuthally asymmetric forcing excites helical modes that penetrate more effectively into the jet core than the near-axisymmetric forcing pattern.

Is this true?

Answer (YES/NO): NO